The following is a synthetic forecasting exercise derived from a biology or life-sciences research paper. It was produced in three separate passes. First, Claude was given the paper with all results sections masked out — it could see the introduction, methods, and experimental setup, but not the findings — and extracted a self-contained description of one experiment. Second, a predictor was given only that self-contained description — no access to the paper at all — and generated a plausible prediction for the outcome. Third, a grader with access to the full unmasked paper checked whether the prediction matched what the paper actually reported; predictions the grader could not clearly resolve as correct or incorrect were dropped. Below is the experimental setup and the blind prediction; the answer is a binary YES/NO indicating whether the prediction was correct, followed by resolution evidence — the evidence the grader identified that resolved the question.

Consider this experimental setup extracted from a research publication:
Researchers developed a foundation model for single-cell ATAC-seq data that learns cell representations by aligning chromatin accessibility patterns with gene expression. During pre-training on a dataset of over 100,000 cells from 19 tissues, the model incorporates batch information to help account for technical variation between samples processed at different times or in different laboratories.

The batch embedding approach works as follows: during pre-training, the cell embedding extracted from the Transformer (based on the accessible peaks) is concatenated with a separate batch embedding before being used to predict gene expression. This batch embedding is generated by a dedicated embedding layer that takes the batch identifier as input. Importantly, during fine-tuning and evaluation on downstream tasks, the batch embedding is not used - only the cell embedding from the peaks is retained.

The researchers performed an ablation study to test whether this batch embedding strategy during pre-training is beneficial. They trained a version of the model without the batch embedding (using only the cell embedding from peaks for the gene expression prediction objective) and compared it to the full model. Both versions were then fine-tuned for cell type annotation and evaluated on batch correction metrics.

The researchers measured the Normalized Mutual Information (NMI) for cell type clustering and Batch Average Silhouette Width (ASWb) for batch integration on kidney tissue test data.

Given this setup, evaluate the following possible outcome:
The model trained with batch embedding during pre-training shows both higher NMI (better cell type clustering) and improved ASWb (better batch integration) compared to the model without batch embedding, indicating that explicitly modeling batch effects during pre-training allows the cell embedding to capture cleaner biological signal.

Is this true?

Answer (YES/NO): YES